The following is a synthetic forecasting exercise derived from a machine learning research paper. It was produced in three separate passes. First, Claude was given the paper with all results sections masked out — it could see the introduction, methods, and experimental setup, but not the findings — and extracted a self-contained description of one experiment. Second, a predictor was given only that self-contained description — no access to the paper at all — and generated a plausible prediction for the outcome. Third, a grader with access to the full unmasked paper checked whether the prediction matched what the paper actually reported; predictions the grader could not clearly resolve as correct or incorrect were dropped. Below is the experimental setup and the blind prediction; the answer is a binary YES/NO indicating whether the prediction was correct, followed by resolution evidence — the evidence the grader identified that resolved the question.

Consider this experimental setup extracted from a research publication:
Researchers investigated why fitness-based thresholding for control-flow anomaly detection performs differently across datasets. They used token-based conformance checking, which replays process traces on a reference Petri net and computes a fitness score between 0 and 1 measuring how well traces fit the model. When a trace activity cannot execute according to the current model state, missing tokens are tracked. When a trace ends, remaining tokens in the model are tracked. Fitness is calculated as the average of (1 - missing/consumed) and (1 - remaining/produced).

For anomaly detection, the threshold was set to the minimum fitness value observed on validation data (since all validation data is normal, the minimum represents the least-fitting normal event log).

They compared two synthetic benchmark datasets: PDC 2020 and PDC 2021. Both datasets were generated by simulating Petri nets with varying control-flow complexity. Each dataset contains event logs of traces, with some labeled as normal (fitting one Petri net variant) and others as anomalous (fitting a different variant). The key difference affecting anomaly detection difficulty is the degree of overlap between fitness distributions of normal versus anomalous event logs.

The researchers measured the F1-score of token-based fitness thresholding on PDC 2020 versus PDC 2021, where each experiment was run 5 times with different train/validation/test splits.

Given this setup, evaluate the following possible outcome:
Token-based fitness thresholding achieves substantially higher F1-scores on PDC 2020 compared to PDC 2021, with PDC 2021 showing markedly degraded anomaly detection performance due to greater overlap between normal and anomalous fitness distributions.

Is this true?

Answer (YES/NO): NO